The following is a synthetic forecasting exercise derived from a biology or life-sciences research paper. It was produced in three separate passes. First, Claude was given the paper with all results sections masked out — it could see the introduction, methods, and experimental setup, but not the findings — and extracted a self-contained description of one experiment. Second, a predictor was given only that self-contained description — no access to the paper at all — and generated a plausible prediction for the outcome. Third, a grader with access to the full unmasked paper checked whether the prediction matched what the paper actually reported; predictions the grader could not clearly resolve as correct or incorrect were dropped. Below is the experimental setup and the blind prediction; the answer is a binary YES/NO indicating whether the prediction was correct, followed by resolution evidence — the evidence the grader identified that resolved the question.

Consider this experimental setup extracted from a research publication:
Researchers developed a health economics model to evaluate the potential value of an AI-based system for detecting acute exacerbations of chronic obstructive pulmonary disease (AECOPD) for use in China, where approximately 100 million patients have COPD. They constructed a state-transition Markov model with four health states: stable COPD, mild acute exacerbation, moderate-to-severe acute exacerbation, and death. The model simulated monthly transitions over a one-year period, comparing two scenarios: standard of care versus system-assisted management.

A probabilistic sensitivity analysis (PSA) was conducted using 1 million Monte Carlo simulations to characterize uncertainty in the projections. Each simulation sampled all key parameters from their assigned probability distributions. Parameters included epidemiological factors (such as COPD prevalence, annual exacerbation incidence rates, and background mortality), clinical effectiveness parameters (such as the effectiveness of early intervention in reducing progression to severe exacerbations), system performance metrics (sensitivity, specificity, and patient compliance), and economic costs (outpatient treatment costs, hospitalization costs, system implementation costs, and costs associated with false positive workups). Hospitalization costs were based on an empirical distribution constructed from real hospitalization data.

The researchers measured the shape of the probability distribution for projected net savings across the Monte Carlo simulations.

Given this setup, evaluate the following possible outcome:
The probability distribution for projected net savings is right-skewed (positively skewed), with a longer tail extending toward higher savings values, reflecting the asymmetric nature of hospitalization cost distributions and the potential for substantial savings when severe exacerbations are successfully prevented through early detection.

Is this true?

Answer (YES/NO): YES